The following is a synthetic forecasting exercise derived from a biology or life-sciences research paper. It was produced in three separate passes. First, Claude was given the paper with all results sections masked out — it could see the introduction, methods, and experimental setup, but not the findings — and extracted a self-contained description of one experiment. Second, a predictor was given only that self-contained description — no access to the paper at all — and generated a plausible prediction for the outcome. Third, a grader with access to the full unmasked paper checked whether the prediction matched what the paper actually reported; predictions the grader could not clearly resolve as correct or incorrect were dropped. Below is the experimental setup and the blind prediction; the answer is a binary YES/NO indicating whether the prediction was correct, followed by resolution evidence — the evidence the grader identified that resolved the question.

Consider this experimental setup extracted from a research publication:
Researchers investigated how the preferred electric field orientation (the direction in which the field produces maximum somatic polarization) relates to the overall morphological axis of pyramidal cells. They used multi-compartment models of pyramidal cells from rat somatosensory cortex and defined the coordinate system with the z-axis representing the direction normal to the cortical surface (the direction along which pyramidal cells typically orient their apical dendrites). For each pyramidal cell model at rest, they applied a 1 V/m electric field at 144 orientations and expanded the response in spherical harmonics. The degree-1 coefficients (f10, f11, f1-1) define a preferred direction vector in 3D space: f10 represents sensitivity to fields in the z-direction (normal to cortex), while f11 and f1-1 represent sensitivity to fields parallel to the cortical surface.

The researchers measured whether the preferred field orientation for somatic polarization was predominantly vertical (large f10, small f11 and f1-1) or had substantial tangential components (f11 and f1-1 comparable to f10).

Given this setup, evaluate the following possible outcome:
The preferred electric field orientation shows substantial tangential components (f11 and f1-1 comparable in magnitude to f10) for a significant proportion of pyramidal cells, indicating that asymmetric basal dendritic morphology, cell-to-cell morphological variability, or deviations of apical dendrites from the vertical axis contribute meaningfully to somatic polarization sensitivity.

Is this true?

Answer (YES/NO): NO